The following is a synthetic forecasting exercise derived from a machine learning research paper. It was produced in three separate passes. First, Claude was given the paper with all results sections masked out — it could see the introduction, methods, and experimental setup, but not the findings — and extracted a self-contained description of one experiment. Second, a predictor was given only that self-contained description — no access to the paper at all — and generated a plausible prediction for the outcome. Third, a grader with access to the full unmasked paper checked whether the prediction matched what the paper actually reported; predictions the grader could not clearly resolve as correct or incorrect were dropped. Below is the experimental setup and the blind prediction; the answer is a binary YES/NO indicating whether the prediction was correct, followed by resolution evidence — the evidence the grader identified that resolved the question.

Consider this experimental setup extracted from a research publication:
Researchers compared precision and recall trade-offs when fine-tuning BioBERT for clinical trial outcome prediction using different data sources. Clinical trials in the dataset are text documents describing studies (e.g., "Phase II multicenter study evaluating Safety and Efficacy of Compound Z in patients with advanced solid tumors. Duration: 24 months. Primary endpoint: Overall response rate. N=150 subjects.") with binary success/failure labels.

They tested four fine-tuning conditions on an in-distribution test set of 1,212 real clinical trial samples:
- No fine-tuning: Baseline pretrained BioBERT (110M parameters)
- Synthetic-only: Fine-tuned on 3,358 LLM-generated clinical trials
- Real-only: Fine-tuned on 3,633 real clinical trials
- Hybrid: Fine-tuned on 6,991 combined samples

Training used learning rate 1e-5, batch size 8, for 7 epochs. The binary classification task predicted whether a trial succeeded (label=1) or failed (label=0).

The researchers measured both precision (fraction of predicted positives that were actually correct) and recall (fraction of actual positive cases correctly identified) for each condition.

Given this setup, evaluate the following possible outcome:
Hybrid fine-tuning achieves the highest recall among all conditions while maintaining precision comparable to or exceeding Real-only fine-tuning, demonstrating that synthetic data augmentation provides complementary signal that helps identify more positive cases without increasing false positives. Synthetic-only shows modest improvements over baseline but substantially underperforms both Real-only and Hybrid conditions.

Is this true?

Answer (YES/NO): NO